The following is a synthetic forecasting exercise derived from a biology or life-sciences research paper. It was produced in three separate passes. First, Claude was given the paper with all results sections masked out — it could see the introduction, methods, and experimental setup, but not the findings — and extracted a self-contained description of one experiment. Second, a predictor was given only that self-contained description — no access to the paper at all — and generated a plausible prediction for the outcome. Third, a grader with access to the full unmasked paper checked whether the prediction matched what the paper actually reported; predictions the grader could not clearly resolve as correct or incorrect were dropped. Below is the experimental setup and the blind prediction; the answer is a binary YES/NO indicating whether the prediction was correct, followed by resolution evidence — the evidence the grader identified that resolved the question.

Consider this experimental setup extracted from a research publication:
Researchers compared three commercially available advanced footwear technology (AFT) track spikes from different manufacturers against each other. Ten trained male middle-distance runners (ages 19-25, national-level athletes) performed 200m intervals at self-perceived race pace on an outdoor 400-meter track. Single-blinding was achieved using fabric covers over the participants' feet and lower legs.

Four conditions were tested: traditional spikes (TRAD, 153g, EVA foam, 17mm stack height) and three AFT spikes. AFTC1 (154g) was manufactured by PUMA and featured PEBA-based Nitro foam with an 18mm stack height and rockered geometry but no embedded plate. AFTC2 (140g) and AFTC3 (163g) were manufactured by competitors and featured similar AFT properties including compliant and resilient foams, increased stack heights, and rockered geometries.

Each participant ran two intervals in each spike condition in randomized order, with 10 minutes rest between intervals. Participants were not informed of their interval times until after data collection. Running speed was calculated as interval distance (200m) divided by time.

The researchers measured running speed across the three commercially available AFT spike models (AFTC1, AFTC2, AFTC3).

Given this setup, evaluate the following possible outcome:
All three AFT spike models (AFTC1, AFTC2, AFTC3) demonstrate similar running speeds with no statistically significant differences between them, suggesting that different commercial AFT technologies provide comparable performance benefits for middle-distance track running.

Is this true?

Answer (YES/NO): NO